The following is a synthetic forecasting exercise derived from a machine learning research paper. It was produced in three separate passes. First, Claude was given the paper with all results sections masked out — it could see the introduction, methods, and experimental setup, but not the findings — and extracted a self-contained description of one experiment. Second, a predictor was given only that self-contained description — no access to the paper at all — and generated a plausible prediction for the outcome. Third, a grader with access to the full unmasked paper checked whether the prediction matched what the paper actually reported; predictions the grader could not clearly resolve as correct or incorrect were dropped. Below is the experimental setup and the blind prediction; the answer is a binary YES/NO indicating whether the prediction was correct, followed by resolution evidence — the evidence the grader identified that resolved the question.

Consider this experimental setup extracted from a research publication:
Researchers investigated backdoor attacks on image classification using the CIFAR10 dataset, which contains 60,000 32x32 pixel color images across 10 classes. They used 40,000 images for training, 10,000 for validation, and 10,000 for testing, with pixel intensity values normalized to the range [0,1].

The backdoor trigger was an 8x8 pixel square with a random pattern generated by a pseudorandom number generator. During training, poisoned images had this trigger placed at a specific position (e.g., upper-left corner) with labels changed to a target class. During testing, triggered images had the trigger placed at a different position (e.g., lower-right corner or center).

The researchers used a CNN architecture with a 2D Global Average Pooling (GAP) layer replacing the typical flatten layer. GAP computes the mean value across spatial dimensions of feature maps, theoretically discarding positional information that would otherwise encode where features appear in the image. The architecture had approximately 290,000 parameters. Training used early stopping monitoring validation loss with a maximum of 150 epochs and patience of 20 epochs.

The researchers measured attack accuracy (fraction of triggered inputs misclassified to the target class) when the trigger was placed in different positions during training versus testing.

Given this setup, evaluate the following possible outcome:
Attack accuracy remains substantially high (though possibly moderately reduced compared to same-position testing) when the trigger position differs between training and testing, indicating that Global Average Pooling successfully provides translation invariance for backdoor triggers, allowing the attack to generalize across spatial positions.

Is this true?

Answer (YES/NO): NO